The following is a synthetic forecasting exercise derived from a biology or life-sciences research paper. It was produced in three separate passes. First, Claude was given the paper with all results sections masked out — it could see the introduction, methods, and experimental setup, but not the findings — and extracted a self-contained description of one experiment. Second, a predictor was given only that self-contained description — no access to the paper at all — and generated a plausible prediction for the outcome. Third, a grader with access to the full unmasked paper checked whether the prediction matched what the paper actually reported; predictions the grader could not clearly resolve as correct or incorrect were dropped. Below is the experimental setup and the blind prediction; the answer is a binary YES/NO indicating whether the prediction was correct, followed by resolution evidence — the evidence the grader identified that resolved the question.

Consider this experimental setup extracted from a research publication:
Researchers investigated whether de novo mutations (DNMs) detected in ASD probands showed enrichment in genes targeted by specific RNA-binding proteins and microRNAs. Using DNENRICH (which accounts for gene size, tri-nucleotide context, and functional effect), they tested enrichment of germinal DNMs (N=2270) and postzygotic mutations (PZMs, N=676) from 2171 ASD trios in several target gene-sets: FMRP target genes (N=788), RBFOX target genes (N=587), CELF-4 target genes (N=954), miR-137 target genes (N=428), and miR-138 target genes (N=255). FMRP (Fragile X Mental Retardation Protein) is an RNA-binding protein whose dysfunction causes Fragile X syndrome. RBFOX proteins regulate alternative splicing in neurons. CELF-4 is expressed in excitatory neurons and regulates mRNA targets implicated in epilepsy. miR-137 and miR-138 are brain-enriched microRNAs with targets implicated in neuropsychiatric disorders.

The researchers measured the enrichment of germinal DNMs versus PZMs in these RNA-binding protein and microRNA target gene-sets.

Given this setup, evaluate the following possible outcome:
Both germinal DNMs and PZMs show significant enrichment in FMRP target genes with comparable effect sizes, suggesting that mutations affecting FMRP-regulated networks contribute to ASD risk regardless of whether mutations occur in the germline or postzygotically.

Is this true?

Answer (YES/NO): NO